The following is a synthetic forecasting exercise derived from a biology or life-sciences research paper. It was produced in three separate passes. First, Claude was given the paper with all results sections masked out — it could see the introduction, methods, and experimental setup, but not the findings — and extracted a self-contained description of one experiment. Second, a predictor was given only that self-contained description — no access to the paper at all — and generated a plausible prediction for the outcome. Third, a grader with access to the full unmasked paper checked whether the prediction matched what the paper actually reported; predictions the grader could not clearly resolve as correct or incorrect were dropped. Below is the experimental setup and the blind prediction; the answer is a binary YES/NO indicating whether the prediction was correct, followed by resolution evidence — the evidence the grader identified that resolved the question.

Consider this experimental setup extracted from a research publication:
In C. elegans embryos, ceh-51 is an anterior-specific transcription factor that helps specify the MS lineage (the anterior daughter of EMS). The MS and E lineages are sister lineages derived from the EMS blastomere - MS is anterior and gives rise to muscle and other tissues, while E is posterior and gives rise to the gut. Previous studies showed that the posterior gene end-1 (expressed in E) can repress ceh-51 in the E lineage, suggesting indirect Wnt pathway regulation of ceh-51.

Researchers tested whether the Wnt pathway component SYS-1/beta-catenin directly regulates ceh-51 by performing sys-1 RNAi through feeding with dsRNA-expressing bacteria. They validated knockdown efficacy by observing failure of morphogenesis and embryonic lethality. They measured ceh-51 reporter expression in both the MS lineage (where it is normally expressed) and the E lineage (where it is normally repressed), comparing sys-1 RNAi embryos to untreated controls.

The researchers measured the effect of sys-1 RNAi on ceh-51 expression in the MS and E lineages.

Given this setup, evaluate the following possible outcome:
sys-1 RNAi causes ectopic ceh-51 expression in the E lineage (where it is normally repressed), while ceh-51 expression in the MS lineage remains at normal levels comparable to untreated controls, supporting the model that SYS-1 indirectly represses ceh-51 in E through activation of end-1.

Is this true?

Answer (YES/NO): NO